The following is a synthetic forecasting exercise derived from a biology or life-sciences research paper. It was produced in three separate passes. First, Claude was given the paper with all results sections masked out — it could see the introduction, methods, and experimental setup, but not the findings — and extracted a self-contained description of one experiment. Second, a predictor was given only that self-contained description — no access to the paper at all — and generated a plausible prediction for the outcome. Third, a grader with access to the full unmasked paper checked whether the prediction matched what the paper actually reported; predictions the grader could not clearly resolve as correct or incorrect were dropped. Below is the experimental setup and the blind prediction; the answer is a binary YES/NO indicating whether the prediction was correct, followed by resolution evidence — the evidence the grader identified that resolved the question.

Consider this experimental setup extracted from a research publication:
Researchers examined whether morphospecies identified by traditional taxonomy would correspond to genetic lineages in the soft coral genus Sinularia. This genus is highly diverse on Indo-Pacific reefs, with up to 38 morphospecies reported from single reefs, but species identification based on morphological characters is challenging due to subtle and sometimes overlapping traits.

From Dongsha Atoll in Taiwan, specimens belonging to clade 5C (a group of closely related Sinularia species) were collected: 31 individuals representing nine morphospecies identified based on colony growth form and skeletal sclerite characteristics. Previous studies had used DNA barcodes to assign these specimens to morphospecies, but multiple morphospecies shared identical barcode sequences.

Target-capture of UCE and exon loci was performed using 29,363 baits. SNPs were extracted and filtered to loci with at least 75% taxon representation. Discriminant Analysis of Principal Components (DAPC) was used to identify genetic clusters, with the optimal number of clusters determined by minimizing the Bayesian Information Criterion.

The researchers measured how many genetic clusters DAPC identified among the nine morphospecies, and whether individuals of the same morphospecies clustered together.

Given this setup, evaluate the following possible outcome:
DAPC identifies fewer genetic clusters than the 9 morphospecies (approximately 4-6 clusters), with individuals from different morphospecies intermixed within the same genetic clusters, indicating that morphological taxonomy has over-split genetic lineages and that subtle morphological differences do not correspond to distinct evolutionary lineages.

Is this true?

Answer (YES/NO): NO